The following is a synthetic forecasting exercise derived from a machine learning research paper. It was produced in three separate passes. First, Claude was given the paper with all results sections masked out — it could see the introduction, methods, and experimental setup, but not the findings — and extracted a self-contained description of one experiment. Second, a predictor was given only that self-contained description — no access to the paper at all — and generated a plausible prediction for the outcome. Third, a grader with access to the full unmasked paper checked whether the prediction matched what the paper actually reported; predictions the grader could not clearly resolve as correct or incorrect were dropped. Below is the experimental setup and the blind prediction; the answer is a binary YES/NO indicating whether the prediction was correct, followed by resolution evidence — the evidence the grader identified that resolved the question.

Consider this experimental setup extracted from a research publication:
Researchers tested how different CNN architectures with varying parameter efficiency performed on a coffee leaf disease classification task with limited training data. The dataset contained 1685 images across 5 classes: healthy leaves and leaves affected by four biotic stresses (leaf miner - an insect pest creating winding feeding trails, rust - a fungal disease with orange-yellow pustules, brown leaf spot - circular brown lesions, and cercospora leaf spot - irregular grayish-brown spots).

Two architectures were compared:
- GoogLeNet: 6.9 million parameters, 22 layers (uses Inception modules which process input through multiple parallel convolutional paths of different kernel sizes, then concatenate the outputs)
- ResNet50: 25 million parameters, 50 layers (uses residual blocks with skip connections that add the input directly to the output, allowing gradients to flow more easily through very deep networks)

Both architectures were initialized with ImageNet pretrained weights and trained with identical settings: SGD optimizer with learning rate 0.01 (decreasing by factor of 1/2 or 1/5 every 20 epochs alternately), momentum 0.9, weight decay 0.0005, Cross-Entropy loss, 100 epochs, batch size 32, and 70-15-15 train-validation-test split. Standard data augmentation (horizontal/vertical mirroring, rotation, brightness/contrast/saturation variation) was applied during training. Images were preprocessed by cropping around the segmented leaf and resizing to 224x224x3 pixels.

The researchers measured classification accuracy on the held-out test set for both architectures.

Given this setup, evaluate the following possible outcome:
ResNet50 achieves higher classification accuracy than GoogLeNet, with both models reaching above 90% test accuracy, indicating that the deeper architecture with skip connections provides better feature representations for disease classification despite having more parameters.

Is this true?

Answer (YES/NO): YES